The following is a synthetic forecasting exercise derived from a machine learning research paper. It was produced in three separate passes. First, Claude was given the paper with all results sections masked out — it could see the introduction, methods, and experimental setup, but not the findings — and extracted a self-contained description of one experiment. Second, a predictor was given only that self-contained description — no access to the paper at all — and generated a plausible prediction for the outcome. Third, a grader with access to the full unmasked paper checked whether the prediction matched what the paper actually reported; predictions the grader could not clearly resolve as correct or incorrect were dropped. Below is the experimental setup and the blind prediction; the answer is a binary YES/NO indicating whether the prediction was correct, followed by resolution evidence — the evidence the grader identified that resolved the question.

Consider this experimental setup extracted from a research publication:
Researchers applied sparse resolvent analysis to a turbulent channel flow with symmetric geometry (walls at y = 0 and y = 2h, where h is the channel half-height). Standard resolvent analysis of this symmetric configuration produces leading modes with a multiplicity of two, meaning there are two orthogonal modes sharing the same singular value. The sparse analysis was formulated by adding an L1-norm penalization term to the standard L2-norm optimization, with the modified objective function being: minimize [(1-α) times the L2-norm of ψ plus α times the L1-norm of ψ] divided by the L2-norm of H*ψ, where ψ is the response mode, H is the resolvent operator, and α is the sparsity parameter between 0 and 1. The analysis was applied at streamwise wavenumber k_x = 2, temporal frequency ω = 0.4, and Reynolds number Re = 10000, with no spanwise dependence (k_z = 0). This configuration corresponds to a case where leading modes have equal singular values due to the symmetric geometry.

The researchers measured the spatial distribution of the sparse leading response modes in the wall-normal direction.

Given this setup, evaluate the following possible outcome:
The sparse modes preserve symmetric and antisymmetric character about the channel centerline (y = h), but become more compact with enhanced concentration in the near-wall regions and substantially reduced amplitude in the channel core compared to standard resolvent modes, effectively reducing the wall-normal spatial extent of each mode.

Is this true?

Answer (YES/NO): NO